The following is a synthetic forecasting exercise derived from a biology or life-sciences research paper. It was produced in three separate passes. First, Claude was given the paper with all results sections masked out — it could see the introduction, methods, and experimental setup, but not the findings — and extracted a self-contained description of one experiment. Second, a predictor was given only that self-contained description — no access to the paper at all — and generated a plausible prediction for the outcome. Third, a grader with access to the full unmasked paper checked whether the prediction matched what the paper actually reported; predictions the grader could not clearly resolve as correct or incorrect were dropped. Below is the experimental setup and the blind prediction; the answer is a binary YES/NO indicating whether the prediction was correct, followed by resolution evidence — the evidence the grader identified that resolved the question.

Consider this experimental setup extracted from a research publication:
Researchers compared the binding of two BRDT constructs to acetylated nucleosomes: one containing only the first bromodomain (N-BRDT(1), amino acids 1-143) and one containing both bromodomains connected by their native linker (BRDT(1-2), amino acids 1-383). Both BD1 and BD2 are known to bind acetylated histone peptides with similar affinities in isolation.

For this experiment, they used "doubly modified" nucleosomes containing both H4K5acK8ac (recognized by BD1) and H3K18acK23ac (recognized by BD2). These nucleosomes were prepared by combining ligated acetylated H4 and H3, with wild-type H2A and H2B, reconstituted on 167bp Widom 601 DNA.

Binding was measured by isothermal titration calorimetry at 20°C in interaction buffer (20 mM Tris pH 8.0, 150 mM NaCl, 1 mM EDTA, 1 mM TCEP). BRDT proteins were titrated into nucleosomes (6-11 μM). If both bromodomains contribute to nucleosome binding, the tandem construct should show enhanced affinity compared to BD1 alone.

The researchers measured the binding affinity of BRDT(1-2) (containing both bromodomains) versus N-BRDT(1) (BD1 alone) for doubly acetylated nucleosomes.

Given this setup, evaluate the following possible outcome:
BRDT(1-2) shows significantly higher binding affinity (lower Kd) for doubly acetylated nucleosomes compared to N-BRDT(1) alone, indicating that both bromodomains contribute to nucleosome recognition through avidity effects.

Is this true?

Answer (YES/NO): NO